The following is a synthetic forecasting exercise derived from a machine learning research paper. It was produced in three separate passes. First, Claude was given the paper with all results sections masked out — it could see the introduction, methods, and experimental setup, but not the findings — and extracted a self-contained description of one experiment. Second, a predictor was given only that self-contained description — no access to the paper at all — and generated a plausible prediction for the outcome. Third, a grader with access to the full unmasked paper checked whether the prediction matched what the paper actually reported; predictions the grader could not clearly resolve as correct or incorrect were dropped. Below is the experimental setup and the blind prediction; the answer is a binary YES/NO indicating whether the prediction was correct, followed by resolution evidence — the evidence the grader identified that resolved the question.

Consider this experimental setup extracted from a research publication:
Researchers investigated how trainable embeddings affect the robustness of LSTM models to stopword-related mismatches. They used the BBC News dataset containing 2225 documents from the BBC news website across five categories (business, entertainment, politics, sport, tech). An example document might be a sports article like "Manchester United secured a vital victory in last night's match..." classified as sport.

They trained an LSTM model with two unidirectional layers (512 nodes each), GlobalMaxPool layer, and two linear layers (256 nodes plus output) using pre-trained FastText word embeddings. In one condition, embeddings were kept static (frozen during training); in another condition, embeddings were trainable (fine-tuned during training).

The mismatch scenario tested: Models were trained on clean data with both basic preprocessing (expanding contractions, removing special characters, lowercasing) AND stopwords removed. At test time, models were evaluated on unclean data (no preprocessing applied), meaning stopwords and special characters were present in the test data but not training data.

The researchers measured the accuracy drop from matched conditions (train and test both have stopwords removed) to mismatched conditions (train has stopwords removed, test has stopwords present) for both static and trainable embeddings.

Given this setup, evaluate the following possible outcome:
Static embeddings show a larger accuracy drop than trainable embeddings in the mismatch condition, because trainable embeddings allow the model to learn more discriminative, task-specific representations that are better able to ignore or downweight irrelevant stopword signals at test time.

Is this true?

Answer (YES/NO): YES